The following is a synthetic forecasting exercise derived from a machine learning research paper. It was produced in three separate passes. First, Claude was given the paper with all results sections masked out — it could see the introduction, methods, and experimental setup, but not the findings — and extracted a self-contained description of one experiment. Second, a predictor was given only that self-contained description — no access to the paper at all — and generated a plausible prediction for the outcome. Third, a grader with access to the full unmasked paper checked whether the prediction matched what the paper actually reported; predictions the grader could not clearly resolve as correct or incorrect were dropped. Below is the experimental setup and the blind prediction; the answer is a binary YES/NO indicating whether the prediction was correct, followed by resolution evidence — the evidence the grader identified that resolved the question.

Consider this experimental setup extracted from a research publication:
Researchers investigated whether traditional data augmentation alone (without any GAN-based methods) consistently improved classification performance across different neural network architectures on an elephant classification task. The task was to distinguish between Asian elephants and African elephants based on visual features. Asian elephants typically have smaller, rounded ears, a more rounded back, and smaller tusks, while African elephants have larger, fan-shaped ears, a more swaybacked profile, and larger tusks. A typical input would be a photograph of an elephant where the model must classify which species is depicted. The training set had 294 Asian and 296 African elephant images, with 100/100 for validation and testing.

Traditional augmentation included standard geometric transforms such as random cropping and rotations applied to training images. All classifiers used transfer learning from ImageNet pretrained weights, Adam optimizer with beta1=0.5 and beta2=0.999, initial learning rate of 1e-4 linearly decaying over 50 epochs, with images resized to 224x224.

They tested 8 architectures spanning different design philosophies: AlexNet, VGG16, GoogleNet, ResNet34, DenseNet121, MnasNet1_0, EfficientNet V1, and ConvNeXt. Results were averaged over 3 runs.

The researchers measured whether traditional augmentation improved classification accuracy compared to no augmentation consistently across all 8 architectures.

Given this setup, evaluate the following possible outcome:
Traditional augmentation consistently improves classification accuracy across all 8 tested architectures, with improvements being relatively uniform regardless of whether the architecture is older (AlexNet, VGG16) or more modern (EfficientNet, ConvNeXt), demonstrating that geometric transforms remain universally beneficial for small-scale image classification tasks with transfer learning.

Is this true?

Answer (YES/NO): NO